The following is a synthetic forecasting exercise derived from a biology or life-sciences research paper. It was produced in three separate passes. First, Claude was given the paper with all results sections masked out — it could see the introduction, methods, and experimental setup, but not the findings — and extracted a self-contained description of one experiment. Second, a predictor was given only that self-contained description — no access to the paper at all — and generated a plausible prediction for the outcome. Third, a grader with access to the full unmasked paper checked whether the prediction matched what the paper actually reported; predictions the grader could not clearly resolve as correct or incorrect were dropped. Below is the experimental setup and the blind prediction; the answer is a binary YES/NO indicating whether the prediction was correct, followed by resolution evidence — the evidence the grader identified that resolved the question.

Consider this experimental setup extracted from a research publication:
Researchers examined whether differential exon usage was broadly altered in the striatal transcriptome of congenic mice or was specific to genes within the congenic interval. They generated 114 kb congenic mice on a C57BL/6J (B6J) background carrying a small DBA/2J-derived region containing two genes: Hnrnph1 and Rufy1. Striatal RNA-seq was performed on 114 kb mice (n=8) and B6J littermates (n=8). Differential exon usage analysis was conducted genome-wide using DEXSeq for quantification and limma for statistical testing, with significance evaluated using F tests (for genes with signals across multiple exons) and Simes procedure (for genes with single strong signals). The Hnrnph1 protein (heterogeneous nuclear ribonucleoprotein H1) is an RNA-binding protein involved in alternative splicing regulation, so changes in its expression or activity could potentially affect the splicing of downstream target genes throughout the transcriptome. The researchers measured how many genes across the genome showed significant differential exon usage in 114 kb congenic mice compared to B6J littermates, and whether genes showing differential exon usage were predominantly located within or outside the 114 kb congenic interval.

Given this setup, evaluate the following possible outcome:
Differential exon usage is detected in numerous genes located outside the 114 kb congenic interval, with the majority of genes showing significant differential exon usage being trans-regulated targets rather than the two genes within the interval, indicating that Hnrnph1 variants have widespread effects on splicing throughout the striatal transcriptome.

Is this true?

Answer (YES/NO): YES